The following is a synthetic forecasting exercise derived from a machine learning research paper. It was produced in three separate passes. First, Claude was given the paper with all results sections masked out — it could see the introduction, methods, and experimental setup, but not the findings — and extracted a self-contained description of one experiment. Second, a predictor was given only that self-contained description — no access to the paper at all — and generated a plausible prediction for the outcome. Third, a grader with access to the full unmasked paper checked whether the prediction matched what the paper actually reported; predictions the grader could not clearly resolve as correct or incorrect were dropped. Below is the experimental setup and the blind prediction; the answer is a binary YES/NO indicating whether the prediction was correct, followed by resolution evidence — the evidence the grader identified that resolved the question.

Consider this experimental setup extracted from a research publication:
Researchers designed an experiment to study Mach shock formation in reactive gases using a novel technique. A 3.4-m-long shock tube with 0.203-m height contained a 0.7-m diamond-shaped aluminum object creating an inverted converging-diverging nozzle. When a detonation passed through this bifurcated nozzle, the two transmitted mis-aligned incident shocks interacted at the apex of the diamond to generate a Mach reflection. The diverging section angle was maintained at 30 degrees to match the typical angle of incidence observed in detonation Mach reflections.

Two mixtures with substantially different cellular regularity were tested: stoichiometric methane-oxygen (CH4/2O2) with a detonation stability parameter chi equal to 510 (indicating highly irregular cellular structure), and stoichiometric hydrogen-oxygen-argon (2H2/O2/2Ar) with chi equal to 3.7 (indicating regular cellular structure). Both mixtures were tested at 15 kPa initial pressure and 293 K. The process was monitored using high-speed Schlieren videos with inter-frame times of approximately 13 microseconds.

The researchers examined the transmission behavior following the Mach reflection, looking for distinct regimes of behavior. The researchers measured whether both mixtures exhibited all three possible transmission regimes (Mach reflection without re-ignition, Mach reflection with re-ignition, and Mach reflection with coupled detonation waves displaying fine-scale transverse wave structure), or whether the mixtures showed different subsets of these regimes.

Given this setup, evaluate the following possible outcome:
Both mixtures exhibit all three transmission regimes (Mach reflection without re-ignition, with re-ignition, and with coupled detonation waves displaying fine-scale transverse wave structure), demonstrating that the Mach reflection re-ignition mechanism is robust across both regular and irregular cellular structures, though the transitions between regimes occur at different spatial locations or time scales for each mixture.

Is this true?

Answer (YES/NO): YES